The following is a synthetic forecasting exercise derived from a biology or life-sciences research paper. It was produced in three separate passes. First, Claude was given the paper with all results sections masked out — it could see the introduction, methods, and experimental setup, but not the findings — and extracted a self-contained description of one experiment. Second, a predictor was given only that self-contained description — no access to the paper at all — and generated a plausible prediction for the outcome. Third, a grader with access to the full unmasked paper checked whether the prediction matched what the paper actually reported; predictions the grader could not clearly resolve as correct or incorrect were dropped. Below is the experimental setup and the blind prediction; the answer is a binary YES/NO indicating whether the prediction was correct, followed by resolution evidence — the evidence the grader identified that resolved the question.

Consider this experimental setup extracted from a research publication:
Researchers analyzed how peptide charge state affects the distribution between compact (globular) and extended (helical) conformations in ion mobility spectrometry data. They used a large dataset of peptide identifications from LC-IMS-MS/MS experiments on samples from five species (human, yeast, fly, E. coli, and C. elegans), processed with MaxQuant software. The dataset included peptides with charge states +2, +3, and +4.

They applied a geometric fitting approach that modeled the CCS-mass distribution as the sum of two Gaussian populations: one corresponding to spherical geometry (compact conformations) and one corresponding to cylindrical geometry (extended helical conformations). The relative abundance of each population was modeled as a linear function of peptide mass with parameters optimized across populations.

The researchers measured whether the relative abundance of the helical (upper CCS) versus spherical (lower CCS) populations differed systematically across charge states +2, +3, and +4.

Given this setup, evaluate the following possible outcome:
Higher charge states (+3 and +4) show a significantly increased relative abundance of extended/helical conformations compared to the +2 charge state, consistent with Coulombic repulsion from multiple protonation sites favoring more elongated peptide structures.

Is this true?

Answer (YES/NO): YES